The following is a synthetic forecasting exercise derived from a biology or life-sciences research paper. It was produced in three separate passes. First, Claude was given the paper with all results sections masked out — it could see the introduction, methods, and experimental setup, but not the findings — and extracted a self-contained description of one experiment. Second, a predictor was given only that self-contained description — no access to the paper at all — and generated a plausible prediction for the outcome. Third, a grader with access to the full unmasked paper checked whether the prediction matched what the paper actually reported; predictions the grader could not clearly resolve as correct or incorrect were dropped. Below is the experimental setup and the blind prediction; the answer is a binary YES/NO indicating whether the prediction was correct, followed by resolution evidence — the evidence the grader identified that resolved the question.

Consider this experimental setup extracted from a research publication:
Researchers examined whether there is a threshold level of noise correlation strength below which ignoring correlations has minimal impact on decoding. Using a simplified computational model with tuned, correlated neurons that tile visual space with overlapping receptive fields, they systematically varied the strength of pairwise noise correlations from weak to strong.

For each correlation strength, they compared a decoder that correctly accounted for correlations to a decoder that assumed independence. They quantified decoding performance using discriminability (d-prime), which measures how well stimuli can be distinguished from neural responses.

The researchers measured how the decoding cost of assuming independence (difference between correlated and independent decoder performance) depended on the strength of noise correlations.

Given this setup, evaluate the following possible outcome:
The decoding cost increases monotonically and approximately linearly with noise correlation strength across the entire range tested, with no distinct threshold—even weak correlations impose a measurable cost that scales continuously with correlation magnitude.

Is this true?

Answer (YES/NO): NO